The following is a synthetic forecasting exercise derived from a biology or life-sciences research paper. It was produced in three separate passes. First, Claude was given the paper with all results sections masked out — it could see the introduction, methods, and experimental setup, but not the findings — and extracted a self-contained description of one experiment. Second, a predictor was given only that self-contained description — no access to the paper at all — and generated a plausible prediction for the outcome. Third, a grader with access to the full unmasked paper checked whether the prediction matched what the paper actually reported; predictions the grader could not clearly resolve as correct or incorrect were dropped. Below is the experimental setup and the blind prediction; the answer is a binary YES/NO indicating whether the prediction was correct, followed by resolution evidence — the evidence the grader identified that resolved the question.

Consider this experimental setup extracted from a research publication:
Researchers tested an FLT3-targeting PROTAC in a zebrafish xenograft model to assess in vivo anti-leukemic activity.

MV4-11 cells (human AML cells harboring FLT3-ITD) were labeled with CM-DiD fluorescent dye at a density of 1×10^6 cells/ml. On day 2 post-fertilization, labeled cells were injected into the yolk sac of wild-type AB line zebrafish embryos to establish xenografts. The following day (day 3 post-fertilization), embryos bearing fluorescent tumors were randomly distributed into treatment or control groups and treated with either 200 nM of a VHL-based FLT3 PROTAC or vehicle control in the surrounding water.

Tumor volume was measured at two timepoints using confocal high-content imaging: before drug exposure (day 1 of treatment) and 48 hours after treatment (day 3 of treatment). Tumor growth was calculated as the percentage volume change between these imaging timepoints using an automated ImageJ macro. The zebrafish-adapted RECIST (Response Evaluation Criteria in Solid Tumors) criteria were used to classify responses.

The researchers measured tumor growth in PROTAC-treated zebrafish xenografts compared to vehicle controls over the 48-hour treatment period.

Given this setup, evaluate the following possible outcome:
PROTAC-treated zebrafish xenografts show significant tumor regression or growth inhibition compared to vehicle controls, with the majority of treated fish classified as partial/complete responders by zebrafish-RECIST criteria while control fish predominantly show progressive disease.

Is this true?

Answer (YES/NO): NO